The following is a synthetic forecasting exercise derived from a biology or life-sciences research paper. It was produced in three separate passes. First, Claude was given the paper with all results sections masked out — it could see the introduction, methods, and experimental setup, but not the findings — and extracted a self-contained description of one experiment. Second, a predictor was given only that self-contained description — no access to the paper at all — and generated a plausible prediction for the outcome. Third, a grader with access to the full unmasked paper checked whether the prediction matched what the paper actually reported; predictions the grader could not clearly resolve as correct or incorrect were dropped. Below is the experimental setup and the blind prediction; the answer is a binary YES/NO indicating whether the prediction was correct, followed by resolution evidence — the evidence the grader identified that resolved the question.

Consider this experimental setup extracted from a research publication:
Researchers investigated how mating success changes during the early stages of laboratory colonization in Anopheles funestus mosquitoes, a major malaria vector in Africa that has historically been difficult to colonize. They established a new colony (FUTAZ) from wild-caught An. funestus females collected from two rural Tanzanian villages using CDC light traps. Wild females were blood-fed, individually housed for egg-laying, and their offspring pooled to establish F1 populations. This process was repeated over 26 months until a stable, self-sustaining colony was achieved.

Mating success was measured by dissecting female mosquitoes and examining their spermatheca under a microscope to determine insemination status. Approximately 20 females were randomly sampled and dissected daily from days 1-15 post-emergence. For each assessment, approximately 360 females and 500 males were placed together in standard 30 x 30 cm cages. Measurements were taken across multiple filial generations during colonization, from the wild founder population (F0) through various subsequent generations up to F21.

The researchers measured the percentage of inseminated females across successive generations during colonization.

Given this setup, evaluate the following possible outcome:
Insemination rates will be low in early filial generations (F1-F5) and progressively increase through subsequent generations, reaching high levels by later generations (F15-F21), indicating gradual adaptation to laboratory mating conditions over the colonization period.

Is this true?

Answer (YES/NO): NO